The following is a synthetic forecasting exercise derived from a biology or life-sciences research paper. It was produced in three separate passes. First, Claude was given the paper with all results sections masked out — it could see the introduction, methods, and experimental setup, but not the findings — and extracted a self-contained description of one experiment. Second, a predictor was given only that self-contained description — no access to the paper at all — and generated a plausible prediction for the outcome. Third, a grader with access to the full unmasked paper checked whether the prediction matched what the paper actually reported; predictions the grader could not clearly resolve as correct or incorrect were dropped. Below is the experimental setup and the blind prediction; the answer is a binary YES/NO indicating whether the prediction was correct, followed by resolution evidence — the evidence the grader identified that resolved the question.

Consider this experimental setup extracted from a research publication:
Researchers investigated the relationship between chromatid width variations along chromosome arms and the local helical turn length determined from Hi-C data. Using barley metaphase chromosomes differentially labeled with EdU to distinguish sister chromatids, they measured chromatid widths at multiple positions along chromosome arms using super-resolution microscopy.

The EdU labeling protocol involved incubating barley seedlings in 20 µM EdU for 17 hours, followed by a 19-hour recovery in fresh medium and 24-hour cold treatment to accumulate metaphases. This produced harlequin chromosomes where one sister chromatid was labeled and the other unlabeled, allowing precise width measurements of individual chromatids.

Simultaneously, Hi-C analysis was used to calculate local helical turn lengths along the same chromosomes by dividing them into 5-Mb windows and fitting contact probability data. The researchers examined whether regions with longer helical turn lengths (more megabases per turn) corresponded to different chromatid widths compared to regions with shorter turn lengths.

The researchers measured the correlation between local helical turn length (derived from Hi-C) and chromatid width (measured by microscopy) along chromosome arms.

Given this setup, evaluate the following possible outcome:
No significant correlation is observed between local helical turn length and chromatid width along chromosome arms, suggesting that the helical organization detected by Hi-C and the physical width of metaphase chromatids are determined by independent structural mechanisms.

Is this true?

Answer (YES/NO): NO